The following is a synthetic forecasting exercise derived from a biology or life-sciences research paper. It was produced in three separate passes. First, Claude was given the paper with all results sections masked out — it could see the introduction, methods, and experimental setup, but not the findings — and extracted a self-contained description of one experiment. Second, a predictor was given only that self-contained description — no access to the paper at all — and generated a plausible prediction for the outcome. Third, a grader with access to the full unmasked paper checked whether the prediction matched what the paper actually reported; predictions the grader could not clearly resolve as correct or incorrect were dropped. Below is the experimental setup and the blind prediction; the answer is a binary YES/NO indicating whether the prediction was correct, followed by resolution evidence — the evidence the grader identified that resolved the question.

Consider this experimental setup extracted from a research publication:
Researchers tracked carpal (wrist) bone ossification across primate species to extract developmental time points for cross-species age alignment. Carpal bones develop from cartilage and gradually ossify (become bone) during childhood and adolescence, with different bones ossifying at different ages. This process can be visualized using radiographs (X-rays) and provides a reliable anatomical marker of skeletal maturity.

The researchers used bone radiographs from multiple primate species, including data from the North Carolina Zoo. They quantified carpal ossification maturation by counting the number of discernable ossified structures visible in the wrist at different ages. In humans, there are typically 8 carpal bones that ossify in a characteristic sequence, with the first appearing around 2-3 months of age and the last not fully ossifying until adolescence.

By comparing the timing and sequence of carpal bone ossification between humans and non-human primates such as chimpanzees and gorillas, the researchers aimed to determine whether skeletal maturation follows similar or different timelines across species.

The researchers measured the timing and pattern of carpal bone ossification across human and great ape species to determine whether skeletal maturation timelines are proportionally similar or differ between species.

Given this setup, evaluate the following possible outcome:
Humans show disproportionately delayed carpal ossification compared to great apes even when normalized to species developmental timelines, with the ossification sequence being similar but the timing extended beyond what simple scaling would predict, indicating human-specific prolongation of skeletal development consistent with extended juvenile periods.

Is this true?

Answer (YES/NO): NO